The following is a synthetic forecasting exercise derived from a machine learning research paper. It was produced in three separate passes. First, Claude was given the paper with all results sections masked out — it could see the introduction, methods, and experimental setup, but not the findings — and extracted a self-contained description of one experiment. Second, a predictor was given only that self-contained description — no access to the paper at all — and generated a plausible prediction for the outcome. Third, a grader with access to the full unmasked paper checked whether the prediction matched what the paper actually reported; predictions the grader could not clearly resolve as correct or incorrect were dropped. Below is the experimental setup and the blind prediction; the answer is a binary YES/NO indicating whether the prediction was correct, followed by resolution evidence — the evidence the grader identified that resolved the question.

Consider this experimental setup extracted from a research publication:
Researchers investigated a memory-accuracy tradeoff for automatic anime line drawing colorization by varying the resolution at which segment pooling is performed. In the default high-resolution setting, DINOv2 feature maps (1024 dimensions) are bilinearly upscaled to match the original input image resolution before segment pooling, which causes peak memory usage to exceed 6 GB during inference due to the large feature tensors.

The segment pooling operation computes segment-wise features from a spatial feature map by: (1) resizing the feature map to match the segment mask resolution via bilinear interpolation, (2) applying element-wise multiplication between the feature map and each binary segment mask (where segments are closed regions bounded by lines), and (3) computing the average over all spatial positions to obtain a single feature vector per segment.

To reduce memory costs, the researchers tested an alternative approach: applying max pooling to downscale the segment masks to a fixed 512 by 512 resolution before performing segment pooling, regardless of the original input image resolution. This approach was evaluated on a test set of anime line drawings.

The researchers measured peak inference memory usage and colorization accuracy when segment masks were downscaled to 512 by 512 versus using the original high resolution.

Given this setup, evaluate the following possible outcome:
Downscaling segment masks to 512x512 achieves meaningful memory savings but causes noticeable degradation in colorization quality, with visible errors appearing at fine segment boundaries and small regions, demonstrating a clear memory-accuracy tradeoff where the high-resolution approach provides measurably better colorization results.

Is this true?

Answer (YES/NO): NO